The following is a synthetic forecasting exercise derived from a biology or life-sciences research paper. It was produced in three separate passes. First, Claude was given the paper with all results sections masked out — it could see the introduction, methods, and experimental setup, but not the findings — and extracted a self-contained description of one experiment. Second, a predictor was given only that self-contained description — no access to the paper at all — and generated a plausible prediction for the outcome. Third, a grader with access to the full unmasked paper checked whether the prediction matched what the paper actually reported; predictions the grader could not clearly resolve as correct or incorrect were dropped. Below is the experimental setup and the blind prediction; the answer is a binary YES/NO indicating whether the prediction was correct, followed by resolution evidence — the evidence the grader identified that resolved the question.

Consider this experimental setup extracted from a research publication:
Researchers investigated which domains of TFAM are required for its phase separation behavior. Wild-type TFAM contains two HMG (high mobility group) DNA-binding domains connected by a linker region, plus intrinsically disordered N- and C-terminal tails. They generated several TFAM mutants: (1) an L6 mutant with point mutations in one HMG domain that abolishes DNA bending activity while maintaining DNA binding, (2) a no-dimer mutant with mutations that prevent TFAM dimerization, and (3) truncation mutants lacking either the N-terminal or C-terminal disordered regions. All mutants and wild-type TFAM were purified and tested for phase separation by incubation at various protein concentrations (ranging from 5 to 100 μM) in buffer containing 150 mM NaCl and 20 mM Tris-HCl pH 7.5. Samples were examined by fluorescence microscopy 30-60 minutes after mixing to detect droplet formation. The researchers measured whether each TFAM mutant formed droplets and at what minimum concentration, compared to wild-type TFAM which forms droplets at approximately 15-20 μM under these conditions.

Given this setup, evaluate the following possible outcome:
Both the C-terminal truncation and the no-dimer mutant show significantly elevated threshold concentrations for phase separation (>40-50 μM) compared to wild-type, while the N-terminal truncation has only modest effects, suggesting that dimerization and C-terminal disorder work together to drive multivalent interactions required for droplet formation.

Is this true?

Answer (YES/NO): NO